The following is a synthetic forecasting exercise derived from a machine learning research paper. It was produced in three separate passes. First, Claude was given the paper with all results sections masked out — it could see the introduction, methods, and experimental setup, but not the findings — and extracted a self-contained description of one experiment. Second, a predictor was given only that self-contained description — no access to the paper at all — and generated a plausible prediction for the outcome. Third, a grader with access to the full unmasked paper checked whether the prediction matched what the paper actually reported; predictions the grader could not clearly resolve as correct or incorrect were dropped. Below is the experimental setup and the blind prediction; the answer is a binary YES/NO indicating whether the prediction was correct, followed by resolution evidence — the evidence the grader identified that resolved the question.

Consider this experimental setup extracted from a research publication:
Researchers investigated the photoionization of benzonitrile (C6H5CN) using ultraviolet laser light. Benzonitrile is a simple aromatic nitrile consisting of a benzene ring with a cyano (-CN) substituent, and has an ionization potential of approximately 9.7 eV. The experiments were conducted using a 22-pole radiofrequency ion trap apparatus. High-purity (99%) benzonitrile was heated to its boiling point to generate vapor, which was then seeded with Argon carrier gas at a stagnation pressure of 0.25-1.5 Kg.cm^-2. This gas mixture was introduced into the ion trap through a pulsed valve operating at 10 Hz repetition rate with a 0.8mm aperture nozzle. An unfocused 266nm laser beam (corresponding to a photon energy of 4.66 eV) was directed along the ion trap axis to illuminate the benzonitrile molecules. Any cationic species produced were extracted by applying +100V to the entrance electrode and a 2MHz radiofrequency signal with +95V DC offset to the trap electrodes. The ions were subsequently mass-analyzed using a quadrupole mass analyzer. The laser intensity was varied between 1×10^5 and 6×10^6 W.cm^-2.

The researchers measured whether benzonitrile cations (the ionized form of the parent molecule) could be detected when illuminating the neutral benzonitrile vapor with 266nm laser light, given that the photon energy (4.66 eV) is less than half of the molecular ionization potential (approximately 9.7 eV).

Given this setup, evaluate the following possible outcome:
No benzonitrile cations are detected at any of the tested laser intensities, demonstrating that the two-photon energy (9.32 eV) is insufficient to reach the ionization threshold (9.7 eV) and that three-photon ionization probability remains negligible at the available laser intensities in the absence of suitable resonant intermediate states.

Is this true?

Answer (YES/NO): NO